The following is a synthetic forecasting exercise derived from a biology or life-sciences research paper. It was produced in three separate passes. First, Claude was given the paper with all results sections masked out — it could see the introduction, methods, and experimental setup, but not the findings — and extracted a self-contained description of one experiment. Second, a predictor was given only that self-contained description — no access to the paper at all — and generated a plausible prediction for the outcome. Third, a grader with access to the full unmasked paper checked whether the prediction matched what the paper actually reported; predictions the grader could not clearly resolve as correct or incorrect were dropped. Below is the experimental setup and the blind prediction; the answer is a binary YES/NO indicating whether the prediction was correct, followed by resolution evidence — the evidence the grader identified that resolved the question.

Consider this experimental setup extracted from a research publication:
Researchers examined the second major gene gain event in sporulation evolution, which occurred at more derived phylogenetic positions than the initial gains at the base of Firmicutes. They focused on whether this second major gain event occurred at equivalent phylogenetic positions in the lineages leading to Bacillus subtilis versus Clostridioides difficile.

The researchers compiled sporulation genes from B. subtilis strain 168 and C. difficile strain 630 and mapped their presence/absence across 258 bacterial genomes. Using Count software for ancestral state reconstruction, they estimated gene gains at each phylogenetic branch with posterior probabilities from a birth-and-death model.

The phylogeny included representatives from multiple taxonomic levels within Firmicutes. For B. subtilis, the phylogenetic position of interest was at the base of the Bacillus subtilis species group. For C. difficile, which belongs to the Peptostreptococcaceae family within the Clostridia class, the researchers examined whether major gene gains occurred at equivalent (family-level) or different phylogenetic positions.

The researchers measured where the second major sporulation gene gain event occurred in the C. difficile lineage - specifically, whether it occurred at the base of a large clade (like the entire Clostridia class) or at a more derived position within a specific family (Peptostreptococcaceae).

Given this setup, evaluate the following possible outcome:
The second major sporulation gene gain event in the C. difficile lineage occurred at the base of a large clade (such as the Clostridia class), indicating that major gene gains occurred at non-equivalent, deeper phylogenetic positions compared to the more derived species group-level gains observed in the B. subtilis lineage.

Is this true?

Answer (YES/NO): NO